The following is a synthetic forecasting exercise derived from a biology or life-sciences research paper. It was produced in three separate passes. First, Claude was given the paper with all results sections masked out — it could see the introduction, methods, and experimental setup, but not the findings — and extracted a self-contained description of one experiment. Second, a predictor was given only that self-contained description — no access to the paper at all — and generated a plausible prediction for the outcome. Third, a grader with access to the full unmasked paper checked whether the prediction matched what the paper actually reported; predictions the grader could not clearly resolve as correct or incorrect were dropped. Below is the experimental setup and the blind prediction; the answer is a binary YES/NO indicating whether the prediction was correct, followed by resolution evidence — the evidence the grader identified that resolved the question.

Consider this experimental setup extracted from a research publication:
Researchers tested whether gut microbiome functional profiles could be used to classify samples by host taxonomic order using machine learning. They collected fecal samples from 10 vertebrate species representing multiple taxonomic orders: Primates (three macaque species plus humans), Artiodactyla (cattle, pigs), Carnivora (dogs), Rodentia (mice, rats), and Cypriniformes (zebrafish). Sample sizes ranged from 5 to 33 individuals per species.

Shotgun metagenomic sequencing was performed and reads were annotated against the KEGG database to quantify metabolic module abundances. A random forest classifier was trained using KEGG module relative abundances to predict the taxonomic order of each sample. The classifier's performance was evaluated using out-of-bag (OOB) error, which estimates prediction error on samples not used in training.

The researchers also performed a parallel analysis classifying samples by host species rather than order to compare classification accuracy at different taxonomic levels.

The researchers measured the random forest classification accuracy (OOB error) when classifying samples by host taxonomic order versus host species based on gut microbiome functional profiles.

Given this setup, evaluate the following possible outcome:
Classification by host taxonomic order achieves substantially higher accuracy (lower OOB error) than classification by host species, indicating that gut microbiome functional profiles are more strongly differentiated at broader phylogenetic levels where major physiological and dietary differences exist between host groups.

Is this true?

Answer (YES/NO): YES